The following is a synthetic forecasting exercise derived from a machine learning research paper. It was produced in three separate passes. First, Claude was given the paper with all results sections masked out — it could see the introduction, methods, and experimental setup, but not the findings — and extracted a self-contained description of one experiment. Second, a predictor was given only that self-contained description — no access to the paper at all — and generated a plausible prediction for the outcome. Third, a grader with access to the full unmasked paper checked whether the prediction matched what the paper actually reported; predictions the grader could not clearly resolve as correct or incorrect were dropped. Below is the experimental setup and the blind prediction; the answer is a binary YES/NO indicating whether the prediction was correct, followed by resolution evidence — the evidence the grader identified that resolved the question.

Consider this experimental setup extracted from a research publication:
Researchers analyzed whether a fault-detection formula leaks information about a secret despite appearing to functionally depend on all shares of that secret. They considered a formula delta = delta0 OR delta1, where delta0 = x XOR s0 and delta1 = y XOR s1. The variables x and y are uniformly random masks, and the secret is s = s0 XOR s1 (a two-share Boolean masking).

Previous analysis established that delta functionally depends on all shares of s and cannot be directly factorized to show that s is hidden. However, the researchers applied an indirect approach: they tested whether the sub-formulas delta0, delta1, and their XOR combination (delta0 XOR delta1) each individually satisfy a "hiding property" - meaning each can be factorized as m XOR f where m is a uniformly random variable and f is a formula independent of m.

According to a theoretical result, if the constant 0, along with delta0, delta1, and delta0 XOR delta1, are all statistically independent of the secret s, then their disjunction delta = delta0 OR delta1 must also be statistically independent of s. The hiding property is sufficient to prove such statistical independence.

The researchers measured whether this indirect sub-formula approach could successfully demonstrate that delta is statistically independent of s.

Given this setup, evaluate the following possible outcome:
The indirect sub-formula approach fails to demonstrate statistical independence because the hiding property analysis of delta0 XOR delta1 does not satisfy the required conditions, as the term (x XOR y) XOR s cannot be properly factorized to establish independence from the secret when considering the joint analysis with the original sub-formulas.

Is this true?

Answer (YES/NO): NO